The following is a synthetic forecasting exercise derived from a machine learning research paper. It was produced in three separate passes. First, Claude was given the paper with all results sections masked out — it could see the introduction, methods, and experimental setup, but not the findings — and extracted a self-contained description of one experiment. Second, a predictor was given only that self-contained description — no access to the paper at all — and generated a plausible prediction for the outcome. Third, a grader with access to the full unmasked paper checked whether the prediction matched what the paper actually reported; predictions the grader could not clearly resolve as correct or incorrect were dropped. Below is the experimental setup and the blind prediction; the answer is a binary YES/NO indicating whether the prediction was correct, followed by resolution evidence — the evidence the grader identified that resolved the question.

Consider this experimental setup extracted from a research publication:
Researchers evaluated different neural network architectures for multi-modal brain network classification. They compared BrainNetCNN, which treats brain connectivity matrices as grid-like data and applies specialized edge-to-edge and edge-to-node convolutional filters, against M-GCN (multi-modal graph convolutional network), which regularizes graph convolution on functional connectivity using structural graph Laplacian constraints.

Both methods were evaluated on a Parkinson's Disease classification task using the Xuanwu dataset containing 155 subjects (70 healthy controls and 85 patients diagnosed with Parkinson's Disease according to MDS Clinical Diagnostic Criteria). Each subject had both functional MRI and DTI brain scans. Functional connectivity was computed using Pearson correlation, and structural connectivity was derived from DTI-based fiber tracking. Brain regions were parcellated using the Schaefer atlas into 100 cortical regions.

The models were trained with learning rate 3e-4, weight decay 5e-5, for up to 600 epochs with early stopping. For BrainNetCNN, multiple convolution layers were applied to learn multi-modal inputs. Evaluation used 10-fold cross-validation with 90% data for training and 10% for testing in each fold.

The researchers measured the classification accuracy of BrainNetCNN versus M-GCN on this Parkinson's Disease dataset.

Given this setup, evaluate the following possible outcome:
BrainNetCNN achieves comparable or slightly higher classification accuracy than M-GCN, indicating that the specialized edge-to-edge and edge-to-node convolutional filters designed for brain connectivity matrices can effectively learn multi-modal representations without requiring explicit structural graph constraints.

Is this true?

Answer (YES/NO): NO